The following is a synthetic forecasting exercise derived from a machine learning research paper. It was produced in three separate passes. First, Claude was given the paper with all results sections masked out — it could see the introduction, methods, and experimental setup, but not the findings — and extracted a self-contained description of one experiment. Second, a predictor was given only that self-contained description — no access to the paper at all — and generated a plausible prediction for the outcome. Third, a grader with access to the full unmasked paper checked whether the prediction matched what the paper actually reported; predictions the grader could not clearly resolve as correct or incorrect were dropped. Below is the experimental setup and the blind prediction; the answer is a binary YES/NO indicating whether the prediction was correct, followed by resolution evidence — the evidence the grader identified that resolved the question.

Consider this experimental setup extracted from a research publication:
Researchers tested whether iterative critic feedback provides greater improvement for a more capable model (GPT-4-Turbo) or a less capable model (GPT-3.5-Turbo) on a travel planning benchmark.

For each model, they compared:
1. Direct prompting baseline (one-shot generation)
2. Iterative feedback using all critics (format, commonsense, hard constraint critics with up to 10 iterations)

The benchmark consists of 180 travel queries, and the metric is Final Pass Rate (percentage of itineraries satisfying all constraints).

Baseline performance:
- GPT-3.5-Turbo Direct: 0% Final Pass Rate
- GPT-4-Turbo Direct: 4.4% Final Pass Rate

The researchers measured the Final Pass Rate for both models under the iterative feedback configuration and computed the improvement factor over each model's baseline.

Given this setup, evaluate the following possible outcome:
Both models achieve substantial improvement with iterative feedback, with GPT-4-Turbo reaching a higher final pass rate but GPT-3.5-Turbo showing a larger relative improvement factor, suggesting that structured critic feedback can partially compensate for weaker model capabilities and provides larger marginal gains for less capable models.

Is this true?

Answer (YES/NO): YES